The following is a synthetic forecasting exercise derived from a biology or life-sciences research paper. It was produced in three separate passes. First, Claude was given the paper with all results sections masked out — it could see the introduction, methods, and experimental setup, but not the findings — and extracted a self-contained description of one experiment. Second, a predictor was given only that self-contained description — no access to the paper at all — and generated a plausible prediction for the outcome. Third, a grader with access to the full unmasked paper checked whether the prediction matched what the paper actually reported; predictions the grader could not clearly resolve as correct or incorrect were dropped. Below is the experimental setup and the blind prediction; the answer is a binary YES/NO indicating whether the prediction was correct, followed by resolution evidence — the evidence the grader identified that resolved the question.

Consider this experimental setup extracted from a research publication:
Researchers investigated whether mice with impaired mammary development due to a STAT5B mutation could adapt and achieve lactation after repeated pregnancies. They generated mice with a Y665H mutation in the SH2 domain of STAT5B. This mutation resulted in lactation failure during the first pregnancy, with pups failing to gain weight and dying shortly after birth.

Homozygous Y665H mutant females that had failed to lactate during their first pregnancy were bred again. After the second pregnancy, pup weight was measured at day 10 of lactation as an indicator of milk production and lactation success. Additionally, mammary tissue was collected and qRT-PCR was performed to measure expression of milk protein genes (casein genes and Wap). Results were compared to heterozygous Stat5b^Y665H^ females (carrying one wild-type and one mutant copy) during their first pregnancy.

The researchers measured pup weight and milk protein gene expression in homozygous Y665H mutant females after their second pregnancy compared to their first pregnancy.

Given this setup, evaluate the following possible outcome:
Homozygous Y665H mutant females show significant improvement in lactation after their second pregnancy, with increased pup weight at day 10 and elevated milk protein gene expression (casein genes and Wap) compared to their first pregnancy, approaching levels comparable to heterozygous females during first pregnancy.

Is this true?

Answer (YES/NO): NO